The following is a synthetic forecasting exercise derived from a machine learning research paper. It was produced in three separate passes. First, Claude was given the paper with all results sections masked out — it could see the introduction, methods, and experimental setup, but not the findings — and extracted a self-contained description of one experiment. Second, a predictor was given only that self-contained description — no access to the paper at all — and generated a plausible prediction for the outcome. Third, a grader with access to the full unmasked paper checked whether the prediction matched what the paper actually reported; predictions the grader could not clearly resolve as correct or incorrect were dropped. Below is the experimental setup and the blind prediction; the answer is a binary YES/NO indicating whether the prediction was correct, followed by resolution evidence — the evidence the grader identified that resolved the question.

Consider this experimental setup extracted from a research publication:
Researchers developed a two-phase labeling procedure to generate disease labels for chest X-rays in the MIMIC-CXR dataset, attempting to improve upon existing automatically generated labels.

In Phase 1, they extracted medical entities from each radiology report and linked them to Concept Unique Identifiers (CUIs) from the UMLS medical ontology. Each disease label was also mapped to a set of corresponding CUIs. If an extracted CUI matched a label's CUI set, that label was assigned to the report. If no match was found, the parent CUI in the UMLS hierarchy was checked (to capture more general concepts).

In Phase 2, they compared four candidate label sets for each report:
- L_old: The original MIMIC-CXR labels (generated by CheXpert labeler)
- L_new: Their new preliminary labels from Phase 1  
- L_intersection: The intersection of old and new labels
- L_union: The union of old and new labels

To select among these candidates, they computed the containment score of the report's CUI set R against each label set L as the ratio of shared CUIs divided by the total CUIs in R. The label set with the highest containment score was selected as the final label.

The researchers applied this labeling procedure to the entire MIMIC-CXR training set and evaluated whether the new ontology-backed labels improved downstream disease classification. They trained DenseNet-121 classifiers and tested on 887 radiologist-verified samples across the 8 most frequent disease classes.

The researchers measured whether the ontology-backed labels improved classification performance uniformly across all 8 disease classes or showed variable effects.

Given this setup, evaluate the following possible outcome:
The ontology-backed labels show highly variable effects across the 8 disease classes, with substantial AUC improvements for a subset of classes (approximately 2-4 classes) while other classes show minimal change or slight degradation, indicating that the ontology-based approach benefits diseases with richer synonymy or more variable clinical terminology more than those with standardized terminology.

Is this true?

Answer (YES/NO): YES